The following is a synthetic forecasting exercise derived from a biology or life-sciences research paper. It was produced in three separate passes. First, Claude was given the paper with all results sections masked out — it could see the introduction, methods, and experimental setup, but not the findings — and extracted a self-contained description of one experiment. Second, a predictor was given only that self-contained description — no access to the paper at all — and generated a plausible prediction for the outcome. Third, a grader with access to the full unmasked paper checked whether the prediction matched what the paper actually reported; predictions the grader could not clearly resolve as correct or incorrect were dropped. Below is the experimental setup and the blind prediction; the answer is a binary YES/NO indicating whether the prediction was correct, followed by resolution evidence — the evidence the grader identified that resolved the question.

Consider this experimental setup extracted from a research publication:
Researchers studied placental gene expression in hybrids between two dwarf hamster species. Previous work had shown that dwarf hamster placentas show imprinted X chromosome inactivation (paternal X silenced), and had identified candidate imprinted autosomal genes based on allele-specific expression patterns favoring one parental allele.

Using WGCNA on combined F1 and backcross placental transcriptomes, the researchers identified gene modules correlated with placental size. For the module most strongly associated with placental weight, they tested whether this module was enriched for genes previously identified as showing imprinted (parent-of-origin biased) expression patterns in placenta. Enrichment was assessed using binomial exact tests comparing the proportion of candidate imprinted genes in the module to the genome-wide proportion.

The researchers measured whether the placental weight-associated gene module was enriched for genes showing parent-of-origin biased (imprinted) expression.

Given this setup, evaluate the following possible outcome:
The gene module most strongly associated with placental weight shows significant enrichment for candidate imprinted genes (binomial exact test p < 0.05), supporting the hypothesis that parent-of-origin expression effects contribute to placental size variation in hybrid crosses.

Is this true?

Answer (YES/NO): YES